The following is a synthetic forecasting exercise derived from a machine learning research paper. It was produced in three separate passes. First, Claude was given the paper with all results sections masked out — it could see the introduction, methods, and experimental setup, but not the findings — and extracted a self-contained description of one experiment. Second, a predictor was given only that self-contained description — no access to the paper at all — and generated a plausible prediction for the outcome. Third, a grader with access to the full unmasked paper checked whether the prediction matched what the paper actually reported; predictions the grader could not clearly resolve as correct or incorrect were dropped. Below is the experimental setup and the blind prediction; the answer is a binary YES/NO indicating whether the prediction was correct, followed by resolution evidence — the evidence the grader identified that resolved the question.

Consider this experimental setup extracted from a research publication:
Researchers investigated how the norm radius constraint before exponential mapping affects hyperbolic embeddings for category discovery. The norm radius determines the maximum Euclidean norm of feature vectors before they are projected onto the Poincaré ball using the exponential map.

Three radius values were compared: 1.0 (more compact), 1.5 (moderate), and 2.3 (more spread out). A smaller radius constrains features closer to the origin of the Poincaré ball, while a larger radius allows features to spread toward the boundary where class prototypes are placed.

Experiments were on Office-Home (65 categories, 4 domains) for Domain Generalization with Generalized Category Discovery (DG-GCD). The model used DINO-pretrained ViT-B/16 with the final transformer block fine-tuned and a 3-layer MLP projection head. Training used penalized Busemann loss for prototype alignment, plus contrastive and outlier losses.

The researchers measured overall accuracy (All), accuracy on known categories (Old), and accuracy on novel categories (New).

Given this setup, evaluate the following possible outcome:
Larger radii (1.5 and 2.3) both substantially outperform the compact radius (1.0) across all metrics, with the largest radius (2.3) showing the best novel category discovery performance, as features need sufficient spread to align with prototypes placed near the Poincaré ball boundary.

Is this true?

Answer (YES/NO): NO